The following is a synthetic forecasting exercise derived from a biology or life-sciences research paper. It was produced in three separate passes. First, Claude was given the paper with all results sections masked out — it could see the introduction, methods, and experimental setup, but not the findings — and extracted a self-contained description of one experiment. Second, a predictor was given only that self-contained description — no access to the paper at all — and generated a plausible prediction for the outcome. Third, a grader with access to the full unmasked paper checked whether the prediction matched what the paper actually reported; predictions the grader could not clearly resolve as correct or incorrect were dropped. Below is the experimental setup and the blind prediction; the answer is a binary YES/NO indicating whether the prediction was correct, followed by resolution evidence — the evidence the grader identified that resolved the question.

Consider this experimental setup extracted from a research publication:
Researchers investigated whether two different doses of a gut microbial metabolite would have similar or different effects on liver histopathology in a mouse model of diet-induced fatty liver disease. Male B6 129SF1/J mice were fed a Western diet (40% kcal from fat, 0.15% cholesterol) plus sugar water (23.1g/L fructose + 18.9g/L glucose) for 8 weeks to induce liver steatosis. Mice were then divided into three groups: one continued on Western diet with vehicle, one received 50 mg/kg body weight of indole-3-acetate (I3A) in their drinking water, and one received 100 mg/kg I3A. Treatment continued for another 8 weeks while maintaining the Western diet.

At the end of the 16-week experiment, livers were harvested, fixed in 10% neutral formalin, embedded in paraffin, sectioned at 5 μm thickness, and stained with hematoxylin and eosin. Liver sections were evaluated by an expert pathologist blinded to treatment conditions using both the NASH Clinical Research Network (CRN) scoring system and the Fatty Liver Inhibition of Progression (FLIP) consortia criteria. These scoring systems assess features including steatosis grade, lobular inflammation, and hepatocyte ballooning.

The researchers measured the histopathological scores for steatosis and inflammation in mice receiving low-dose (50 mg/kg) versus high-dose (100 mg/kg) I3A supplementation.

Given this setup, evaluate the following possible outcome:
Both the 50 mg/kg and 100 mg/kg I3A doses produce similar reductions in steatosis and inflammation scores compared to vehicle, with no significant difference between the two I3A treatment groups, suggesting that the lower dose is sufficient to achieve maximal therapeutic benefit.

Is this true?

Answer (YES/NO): NO